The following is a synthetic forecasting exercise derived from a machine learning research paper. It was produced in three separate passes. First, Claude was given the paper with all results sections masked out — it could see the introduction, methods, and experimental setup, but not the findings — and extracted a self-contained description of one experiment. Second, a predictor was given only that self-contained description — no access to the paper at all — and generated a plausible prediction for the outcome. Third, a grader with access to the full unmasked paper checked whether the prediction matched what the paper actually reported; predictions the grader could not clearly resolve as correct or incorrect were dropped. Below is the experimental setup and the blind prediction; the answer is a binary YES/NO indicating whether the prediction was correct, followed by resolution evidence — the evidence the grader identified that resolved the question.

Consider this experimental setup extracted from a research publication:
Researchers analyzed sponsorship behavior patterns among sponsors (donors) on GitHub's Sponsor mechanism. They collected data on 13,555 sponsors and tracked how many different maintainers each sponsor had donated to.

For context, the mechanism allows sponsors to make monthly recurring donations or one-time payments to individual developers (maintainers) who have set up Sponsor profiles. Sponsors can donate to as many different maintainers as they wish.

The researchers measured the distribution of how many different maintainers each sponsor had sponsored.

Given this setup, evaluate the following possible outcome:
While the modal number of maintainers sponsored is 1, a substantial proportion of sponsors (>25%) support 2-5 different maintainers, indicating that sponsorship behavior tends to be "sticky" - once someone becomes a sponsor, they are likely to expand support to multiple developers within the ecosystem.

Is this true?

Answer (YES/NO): NO